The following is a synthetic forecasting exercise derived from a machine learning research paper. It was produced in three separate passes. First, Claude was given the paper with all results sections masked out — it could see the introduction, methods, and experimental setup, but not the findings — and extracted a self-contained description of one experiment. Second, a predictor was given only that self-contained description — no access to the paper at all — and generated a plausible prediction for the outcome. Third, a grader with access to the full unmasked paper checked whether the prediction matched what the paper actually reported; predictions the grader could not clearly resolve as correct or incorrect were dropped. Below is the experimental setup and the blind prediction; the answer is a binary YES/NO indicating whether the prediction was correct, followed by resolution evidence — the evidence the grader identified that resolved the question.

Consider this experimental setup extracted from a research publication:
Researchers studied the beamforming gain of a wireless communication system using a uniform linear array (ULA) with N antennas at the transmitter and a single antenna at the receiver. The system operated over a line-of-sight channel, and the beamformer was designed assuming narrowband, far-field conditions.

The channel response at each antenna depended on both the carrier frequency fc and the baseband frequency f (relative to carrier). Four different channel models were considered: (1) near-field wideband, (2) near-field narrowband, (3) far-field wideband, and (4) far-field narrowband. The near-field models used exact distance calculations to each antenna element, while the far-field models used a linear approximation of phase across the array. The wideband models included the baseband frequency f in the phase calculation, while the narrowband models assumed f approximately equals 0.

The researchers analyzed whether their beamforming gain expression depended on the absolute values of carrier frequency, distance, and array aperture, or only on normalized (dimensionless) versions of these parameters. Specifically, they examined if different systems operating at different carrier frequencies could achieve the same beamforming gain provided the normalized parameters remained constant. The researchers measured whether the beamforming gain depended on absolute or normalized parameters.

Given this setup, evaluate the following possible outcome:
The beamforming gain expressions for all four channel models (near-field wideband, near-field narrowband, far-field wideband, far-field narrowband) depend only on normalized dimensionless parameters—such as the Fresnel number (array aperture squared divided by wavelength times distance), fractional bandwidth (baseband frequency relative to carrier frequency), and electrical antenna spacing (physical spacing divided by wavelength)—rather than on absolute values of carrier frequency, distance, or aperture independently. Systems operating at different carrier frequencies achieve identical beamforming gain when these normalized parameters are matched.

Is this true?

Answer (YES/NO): YES